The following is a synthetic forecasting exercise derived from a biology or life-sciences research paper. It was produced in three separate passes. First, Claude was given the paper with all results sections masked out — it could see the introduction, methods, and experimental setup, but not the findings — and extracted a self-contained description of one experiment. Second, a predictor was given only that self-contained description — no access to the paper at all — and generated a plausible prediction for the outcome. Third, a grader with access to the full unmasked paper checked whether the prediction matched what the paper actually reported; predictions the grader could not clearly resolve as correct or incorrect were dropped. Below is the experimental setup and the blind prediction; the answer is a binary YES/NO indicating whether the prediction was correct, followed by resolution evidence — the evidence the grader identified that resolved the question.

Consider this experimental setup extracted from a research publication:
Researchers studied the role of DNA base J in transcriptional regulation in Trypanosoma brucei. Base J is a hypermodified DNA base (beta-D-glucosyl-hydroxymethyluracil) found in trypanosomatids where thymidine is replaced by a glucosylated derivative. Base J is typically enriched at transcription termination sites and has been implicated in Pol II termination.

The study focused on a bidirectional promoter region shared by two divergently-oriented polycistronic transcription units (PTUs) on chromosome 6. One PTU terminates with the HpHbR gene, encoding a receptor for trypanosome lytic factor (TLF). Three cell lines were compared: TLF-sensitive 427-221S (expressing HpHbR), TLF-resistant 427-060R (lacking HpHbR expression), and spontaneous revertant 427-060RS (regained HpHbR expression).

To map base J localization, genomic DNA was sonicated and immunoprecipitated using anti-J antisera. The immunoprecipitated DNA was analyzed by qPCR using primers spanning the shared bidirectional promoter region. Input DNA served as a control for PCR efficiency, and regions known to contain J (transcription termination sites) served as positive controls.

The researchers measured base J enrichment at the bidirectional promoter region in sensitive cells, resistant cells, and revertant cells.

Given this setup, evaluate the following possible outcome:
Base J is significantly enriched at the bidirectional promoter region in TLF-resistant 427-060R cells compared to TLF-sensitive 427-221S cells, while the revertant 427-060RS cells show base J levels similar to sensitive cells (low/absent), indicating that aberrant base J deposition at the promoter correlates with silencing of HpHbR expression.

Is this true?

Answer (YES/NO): NO